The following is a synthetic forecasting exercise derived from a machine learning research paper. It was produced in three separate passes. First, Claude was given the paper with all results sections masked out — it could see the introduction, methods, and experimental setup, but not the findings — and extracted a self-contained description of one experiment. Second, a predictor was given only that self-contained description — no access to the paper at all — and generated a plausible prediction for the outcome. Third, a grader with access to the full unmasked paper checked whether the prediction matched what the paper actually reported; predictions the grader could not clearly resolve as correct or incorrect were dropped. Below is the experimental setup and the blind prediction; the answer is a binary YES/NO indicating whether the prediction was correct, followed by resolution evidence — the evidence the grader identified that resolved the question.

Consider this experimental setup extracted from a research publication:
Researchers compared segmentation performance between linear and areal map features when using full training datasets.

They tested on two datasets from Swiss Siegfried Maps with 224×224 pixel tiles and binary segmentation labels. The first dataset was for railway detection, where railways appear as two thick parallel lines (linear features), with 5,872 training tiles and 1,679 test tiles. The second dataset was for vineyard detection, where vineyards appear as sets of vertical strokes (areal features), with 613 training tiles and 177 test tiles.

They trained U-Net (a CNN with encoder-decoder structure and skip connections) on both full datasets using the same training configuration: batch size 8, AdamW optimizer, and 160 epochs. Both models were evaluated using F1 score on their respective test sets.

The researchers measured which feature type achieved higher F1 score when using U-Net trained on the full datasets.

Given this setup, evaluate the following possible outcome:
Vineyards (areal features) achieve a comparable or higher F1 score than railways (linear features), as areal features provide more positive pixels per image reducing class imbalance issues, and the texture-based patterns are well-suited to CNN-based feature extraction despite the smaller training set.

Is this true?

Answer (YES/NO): NO